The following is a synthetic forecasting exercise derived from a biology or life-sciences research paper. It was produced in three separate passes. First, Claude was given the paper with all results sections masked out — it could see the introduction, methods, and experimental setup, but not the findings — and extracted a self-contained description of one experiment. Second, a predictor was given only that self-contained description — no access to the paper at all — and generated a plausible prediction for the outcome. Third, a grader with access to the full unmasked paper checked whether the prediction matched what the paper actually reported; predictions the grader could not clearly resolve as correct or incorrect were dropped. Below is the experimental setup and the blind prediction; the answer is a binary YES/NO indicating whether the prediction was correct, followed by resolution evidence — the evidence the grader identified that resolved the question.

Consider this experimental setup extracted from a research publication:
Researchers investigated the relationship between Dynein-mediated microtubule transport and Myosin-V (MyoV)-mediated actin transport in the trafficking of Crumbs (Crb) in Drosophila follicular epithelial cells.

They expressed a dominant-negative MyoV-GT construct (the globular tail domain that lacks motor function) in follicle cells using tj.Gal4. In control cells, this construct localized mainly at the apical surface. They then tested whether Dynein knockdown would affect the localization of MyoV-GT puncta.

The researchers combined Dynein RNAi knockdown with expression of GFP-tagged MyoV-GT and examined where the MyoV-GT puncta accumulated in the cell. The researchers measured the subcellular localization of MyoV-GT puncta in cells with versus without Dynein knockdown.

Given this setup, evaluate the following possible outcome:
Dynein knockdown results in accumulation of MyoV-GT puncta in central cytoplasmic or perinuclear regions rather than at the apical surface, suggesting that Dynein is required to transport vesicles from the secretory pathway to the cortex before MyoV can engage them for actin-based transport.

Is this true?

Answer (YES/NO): NO